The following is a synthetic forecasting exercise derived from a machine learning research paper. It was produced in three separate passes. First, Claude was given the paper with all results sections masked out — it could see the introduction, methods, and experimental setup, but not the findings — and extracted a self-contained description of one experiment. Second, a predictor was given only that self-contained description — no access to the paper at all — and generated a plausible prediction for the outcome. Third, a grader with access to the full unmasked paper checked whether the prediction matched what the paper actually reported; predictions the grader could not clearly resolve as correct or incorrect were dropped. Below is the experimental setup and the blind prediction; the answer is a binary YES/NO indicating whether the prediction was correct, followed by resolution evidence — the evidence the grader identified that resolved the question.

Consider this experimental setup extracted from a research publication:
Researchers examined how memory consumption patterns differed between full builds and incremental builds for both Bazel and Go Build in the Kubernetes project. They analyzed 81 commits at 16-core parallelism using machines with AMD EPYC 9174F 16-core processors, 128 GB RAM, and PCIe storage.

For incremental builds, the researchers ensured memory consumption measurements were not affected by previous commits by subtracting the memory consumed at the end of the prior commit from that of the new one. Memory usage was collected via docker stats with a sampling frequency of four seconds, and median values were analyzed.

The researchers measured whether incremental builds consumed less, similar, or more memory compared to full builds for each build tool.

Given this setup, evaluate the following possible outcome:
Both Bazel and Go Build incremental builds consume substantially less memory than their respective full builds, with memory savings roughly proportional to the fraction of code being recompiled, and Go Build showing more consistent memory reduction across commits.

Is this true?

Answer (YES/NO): NO